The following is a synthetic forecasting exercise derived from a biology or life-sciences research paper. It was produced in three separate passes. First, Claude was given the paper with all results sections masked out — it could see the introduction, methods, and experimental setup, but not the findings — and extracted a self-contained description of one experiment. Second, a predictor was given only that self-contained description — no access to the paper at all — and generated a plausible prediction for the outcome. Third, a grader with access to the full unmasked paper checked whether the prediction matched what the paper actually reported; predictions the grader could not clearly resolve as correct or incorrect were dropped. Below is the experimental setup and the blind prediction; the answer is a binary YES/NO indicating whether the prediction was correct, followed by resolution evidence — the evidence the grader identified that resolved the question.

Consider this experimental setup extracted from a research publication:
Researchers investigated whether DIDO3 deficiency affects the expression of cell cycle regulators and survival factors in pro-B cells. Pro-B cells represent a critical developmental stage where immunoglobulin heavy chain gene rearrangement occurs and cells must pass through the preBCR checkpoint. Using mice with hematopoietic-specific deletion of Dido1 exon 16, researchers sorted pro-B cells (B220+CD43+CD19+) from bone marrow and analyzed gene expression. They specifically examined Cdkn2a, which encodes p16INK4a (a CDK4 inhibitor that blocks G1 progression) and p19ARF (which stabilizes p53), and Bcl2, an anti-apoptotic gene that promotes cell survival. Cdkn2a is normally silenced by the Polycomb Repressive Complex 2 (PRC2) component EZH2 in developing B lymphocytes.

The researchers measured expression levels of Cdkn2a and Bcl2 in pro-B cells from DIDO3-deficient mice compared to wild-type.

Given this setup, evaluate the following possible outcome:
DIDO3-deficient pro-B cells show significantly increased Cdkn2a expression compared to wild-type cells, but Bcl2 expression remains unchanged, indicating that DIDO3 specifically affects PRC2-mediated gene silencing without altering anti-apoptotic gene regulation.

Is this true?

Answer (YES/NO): NO